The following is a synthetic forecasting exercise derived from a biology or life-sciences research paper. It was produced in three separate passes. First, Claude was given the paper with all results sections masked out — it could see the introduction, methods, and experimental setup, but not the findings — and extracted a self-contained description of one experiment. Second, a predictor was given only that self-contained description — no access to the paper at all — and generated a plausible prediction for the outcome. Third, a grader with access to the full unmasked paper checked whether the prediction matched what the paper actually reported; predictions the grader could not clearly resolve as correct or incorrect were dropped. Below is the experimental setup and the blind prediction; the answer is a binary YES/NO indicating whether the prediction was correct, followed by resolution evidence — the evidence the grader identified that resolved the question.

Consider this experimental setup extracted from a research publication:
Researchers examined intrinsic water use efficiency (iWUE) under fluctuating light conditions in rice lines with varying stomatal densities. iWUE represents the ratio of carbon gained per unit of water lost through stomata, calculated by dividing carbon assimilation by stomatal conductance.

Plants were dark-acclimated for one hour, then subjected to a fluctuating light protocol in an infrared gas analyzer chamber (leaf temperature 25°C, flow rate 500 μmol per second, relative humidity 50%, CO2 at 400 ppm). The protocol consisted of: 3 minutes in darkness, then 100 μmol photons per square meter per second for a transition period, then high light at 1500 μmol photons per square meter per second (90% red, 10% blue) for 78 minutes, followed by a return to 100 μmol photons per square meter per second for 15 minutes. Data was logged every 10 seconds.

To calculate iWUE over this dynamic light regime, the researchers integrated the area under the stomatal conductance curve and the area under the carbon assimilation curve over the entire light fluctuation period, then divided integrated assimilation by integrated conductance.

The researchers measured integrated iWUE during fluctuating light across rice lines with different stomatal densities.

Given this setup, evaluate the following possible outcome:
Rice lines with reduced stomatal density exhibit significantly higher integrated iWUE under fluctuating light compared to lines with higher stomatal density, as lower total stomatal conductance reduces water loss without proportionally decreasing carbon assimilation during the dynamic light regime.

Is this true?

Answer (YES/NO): NO